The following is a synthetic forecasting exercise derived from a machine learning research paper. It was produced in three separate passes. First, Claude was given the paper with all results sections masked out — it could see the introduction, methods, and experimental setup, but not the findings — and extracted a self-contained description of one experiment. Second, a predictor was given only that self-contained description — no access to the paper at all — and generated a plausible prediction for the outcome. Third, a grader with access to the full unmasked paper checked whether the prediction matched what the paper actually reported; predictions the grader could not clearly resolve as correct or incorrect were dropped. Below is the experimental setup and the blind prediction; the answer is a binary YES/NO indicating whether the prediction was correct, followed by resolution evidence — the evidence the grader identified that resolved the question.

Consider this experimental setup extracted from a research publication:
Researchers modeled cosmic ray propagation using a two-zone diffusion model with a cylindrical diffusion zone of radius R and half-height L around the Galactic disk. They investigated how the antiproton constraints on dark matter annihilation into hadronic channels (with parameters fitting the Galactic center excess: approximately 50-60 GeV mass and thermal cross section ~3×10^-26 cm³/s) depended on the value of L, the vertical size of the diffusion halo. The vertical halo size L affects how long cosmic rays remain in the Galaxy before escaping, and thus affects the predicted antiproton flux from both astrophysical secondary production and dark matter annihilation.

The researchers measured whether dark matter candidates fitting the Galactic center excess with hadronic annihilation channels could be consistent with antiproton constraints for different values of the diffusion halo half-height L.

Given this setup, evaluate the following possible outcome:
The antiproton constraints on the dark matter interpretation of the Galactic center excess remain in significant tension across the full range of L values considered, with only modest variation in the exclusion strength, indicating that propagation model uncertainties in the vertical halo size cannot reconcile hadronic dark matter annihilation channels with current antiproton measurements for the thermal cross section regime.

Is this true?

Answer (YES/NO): NO